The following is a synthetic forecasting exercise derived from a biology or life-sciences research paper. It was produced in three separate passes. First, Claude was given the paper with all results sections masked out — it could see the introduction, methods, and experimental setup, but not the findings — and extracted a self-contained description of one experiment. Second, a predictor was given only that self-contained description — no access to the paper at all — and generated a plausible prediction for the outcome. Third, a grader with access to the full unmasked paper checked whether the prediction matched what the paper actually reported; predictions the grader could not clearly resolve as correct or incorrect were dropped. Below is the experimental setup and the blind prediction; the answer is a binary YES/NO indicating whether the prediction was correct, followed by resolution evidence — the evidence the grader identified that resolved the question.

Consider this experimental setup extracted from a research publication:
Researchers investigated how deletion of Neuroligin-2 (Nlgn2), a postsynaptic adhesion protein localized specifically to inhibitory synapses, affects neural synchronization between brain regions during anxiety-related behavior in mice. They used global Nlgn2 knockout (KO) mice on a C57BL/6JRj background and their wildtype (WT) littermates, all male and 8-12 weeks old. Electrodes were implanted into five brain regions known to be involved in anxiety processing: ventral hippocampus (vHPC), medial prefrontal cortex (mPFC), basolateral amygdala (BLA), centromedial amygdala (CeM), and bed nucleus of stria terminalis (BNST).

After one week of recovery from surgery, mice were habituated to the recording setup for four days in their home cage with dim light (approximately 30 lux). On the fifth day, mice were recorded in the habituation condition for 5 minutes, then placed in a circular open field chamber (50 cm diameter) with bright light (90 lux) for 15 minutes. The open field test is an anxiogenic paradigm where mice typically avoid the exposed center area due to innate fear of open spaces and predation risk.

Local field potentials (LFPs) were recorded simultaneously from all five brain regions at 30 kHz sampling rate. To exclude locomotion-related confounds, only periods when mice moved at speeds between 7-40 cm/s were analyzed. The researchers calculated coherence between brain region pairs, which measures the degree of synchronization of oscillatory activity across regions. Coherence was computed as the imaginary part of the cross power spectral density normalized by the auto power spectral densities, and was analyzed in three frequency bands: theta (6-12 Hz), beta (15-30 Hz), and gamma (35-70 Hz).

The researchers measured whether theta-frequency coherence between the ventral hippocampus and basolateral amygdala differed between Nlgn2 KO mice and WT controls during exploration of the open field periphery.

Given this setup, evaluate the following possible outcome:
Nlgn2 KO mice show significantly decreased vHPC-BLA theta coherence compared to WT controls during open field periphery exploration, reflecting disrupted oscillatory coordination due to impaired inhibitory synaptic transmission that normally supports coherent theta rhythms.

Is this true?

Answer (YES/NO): YES